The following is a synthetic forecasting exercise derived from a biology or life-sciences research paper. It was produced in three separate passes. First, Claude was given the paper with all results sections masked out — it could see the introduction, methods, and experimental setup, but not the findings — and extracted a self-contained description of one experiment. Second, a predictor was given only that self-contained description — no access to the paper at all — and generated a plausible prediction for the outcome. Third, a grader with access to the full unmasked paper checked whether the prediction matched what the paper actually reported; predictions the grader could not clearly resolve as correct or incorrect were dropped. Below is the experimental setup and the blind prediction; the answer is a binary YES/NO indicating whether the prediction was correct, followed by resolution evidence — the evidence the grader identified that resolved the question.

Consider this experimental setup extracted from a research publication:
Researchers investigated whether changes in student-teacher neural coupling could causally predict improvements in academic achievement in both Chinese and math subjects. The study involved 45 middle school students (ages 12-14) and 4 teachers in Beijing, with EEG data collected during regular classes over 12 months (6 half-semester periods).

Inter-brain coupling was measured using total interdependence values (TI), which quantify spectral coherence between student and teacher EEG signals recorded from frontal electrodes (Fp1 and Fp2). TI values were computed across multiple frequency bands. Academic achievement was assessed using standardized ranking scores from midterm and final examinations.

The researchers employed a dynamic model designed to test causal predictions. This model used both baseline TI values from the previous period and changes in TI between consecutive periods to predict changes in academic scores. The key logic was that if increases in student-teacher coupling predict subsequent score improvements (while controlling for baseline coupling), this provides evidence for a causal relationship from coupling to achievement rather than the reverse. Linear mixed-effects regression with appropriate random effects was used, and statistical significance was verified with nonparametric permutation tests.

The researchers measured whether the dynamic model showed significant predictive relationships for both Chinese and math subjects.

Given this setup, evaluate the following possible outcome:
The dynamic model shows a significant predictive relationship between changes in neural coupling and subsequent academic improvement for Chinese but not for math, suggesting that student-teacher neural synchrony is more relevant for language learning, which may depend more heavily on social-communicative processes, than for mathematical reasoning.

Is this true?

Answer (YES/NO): NO